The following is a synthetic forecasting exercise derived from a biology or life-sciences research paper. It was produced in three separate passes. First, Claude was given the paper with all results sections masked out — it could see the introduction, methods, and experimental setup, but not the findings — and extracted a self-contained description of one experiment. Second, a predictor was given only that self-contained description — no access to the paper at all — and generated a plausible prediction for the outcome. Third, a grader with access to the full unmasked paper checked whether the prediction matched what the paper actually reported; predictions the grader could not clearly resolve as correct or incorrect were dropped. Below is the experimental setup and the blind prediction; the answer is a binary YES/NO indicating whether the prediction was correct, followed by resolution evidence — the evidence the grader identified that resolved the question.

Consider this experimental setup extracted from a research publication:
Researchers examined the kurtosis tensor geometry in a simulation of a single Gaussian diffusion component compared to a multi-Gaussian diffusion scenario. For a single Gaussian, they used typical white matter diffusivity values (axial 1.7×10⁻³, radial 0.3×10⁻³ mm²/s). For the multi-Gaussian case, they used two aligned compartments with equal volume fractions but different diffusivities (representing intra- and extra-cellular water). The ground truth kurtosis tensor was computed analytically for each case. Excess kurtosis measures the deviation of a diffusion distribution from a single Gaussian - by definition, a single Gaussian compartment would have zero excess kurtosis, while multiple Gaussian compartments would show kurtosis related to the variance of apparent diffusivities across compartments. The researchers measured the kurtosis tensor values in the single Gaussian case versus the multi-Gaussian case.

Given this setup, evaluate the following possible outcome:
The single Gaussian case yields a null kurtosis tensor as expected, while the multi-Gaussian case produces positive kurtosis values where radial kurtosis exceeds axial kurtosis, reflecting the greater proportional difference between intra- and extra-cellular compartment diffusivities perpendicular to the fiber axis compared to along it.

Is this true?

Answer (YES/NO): YES